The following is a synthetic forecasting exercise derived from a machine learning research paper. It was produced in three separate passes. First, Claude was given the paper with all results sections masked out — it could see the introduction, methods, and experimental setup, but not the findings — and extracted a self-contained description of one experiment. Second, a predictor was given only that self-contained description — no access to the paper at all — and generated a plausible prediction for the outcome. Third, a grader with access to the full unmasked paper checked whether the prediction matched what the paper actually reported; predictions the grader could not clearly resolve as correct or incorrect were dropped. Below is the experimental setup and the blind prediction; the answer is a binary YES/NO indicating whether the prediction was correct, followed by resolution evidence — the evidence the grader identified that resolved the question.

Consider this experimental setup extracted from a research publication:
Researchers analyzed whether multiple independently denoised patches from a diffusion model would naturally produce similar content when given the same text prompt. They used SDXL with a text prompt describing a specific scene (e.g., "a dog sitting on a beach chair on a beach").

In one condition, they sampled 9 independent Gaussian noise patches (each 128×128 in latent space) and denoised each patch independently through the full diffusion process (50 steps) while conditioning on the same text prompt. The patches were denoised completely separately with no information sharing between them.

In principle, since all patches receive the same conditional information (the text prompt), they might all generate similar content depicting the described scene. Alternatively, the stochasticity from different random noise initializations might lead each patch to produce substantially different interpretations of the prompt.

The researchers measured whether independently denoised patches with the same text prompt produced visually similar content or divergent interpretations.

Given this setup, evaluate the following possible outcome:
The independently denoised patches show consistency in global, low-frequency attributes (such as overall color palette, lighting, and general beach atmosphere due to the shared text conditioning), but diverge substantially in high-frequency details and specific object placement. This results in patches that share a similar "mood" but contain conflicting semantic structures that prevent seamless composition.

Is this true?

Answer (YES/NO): NO